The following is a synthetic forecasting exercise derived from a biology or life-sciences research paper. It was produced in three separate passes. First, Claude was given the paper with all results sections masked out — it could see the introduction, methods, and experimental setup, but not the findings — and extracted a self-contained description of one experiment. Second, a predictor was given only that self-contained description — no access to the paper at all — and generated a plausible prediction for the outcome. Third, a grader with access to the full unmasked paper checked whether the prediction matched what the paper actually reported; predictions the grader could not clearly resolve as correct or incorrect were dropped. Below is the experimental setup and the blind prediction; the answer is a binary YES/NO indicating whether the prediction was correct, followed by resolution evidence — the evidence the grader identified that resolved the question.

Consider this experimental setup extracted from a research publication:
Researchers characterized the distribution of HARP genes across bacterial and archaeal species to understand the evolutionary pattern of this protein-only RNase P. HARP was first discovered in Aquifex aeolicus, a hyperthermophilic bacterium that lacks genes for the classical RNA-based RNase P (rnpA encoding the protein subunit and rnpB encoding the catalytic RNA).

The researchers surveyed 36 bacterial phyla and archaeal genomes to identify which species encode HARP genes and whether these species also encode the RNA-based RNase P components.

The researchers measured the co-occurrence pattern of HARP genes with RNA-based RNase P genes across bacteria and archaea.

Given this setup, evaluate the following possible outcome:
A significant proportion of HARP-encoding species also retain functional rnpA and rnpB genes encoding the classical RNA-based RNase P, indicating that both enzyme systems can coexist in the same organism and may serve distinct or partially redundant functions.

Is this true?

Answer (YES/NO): YES